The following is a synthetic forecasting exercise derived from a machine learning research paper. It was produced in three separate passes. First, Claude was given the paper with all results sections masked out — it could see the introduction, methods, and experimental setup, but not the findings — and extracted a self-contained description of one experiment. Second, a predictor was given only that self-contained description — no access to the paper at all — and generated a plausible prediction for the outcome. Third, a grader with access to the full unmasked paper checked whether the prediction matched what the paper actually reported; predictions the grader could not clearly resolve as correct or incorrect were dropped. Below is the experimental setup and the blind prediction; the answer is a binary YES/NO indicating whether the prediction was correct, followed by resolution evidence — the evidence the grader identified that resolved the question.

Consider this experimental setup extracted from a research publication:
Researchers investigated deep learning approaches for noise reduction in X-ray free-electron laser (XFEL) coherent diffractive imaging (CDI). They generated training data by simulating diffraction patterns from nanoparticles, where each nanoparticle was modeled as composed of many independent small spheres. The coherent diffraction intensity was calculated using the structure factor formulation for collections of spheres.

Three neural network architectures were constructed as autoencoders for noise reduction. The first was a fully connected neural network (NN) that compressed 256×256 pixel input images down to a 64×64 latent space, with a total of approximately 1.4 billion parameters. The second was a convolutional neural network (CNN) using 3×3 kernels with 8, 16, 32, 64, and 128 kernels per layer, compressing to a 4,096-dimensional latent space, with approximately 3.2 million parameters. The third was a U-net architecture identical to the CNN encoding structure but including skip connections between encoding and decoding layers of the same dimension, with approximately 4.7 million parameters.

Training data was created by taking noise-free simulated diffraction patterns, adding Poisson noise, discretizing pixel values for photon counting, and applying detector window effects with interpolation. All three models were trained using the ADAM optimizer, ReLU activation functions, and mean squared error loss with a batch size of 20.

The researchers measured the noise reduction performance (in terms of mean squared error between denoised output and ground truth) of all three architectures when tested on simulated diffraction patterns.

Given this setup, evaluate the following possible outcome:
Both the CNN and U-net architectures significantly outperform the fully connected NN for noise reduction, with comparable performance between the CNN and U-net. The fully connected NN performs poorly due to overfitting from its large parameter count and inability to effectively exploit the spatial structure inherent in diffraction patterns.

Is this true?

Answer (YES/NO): NO